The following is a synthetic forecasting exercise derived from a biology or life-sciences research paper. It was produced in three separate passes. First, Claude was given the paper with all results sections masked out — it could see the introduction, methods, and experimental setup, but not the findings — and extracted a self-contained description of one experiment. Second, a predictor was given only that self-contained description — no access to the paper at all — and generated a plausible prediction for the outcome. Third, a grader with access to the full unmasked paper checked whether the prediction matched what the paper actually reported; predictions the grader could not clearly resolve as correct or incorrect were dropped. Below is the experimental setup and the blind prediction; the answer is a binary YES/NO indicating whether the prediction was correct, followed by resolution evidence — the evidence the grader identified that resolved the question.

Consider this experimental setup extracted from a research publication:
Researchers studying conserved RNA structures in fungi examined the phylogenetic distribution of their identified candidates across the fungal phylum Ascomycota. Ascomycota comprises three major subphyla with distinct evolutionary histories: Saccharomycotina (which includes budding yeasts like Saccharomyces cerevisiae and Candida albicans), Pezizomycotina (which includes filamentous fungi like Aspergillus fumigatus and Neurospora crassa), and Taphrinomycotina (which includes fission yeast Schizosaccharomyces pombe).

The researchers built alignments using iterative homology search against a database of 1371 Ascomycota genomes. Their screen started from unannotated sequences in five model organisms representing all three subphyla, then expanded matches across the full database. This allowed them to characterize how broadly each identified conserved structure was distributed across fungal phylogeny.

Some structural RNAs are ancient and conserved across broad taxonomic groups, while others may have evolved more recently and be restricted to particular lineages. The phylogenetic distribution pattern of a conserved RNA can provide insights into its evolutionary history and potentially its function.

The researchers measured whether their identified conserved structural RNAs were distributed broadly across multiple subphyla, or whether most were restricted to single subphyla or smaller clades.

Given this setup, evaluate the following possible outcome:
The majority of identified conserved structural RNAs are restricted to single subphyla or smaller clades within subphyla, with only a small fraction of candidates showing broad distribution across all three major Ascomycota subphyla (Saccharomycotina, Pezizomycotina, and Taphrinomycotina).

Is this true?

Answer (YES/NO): YES